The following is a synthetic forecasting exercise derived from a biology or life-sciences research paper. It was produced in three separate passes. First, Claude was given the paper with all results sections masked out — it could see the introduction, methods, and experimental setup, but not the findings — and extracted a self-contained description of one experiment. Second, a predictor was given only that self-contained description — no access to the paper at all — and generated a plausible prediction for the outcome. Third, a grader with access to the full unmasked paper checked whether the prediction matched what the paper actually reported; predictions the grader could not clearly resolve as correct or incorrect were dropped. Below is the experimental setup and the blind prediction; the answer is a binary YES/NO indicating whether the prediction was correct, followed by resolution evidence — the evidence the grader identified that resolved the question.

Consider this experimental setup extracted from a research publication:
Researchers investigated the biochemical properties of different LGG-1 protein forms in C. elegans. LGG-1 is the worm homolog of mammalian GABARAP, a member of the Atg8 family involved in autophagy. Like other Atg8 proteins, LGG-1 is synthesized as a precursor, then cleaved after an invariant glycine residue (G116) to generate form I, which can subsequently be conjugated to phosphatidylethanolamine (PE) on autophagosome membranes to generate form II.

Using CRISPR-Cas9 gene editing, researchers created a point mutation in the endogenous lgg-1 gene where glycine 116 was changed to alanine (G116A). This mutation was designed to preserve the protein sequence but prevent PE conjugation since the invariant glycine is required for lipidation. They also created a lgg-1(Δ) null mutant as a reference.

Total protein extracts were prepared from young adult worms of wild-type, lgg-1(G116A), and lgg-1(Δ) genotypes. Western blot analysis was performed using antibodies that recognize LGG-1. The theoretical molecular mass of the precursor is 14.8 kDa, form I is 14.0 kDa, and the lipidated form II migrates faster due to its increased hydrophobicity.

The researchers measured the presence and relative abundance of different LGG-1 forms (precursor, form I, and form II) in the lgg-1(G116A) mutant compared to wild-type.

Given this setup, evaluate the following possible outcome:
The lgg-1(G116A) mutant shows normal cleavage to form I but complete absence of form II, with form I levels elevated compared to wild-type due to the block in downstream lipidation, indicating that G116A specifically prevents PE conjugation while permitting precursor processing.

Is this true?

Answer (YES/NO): NO